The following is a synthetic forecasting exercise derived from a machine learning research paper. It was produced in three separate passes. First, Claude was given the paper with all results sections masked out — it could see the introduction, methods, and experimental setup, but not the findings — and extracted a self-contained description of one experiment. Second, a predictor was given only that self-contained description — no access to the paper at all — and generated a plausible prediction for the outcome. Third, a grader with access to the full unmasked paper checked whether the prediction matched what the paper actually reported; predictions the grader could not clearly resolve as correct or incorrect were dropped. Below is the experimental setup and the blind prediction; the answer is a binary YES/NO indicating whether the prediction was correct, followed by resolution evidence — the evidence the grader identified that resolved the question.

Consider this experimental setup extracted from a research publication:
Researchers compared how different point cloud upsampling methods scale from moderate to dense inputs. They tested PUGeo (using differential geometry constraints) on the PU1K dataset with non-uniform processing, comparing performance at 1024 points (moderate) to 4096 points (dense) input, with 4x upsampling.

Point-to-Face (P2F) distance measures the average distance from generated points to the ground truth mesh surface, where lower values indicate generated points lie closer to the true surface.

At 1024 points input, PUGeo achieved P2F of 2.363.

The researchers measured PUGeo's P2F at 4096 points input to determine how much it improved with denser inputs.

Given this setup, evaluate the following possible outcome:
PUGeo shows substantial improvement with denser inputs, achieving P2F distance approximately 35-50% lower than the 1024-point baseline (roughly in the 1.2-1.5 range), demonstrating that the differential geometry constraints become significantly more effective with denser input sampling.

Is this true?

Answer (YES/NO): NO